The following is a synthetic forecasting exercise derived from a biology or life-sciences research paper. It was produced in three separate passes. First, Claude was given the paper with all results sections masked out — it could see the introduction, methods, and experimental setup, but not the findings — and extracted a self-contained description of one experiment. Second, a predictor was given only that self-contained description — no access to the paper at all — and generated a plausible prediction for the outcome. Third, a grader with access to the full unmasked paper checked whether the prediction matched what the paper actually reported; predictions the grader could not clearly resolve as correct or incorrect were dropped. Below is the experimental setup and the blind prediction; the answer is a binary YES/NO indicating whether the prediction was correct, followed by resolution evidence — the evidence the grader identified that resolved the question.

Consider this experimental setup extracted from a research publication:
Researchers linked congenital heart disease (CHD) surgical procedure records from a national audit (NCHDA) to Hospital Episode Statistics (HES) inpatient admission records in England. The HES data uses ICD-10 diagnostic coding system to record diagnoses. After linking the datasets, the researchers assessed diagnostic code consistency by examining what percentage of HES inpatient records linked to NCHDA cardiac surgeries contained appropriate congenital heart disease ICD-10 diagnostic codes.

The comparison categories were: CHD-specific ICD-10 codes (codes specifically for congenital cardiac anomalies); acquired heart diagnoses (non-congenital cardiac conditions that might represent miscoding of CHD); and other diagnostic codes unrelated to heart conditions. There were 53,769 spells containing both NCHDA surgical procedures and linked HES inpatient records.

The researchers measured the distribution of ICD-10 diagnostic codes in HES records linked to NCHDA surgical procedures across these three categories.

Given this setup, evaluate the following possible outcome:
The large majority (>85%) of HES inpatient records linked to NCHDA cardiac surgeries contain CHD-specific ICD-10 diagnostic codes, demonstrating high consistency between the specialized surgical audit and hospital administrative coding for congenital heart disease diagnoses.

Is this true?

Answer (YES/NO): YES